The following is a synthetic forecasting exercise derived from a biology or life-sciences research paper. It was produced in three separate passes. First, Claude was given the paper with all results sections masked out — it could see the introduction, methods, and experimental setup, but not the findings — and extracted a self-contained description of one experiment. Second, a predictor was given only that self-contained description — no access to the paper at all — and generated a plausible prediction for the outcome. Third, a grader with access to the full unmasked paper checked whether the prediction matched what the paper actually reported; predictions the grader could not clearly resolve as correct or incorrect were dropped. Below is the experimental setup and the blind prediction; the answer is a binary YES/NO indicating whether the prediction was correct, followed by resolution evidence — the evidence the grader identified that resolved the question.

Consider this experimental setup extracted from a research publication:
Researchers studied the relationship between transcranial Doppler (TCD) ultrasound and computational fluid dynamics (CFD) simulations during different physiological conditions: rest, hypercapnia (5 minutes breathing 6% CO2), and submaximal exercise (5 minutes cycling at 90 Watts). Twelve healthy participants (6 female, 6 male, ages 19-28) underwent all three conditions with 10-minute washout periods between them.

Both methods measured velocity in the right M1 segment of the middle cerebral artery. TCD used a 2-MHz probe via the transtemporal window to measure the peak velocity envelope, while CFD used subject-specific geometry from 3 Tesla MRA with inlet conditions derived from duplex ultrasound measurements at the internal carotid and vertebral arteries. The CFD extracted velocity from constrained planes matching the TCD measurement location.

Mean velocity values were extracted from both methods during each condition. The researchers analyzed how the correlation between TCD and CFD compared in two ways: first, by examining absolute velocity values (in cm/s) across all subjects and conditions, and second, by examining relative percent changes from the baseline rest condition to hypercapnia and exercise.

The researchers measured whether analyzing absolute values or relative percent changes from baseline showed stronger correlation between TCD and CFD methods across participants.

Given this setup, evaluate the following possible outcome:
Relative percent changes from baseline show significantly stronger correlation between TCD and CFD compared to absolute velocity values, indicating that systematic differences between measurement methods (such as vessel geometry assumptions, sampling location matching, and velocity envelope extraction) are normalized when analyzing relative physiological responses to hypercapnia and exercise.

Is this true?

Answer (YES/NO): YES